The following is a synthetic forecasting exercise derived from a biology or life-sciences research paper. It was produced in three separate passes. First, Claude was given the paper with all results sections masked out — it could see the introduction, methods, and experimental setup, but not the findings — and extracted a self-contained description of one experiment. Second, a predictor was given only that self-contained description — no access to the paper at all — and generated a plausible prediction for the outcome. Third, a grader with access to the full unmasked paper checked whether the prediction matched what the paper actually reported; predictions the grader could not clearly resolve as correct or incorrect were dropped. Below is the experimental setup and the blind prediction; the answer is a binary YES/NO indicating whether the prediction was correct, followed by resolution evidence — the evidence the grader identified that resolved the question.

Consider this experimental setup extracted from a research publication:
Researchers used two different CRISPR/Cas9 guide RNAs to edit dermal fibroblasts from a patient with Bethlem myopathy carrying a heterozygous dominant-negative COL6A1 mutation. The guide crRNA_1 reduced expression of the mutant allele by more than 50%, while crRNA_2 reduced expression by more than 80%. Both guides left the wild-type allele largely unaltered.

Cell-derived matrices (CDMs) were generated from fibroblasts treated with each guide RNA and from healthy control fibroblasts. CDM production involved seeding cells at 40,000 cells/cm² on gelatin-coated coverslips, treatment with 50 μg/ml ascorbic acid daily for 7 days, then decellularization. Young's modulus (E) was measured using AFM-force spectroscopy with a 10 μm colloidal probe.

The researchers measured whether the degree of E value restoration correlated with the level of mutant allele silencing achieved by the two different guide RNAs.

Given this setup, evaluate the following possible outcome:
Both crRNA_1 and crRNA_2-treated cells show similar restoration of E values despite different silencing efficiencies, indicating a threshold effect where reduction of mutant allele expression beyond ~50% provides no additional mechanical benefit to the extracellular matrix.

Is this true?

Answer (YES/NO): YES